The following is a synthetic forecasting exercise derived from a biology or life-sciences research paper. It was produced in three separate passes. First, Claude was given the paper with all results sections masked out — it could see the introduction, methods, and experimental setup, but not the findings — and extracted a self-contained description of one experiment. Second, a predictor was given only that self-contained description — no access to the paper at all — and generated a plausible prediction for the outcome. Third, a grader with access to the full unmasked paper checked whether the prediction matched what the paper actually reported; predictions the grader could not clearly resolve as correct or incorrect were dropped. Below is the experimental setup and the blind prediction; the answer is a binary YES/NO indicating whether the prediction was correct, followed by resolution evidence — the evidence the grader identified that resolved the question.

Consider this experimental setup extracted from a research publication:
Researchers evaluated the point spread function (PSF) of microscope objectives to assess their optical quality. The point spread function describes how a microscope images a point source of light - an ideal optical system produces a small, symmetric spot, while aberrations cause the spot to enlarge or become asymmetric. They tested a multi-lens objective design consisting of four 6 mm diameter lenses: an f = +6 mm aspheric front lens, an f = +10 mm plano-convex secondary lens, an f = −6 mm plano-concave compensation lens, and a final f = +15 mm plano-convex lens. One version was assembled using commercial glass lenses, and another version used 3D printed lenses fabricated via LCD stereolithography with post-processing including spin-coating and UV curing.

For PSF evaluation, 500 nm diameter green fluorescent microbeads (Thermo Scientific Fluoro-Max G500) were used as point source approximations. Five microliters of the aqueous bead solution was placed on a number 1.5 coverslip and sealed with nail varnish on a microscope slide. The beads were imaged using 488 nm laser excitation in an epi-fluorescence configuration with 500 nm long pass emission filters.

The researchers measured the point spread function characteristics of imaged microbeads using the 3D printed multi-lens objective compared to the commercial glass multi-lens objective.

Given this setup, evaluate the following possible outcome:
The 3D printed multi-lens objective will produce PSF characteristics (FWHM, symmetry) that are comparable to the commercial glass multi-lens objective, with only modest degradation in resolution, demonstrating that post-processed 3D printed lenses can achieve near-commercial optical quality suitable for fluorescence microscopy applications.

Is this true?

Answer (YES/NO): NO